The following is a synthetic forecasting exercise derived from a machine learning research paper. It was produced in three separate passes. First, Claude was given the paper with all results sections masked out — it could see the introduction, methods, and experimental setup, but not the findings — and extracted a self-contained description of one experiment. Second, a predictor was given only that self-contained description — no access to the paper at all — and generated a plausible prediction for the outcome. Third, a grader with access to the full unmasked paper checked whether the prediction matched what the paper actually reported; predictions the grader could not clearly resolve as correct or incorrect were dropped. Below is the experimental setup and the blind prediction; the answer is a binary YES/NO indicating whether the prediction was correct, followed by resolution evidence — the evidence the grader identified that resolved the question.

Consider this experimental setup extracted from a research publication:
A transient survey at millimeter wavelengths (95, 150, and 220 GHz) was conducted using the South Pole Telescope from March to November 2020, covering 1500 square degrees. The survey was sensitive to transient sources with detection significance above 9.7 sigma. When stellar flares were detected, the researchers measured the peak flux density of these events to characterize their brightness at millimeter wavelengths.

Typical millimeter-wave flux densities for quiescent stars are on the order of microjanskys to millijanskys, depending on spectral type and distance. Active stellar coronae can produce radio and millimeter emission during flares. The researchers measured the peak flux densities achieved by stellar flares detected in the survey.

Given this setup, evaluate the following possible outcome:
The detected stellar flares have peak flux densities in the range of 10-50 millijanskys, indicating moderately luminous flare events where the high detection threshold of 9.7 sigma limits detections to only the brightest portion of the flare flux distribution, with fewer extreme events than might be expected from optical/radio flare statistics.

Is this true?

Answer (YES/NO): NO